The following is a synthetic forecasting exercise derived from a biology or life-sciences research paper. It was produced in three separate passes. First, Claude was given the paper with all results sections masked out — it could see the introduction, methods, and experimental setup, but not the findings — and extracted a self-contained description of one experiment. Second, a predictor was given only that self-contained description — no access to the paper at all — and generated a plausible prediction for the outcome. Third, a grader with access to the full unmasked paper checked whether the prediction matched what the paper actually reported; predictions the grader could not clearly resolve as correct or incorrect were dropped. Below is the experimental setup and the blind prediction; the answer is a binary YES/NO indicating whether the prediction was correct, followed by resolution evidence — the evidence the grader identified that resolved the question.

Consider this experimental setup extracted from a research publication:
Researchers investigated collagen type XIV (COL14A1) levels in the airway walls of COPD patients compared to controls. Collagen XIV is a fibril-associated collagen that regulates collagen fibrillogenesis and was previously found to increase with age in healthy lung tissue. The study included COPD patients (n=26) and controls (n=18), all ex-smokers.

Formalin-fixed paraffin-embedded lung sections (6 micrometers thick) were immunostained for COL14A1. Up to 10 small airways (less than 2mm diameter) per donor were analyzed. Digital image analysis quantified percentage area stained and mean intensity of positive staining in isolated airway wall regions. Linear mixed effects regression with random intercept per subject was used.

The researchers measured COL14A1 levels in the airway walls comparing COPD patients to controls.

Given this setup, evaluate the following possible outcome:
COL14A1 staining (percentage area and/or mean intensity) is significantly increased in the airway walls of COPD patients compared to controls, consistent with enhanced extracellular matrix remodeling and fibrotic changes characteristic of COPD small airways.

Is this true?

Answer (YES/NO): NO